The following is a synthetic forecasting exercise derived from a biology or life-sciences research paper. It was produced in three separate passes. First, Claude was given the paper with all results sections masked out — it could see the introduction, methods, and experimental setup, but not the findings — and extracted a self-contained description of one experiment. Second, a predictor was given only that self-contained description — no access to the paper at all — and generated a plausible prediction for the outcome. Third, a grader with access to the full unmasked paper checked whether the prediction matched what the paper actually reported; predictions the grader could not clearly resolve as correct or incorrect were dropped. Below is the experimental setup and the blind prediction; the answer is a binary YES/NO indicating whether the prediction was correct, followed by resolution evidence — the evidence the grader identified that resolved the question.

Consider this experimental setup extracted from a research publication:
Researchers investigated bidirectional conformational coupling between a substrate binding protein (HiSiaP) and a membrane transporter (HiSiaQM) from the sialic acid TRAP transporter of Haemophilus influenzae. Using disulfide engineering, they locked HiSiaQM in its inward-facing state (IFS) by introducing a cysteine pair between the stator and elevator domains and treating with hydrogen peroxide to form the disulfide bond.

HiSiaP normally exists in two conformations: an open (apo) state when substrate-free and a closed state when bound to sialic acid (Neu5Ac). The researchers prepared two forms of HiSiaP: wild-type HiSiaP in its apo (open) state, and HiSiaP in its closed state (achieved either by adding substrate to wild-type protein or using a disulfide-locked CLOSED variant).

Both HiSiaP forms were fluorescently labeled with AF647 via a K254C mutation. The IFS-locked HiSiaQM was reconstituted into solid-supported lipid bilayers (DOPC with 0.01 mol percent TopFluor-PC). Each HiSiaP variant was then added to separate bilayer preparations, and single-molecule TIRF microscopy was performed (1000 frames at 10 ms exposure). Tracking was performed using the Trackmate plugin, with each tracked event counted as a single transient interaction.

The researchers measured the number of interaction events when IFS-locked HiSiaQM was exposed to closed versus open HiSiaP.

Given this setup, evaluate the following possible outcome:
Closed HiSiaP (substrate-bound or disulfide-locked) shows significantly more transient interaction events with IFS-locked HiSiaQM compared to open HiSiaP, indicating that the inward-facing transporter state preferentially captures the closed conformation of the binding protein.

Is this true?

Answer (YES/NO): YES